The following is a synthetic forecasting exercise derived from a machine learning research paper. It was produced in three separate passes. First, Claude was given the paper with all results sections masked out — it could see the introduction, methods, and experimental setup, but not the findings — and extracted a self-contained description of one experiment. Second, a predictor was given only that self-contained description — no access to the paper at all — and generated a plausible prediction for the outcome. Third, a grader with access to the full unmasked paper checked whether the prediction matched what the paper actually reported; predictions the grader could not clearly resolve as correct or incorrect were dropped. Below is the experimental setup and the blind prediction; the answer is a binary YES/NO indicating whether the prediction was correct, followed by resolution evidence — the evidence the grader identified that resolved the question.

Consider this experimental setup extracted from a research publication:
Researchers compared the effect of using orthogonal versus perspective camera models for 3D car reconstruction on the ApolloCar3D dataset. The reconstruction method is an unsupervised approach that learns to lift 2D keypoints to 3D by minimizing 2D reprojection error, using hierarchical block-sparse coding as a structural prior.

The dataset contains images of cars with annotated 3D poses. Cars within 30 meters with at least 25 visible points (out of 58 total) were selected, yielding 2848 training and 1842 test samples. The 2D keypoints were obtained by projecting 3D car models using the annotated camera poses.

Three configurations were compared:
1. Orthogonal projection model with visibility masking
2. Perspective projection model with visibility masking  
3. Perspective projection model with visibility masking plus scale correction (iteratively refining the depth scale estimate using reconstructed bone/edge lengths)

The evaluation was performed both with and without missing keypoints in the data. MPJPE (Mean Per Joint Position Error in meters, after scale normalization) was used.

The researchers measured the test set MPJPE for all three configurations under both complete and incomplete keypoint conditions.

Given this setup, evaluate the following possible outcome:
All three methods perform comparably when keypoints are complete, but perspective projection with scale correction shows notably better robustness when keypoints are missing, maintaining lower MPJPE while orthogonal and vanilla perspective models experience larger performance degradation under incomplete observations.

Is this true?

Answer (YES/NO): NO